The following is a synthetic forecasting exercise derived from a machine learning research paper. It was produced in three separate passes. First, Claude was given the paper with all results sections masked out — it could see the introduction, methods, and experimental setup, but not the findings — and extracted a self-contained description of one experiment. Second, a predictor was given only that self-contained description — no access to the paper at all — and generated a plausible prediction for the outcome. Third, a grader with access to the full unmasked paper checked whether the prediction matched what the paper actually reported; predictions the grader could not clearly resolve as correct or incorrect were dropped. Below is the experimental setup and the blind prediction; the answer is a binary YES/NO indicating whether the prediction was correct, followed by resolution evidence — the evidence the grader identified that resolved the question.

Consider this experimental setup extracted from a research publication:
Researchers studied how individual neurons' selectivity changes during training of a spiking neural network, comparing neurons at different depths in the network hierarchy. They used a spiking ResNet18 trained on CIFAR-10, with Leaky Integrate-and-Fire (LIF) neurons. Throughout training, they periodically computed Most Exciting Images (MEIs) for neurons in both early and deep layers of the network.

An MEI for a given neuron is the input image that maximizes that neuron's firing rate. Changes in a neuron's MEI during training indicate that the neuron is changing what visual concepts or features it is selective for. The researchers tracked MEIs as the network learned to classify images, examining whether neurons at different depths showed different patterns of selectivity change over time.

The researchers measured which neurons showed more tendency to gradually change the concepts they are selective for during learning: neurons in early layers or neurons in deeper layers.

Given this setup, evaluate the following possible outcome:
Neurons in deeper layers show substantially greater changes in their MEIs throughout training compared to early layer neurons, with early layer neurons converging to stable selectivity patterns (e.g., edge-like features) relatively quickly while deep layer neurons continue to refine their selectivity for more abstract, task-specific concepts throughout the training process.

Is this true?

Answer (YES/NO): YES